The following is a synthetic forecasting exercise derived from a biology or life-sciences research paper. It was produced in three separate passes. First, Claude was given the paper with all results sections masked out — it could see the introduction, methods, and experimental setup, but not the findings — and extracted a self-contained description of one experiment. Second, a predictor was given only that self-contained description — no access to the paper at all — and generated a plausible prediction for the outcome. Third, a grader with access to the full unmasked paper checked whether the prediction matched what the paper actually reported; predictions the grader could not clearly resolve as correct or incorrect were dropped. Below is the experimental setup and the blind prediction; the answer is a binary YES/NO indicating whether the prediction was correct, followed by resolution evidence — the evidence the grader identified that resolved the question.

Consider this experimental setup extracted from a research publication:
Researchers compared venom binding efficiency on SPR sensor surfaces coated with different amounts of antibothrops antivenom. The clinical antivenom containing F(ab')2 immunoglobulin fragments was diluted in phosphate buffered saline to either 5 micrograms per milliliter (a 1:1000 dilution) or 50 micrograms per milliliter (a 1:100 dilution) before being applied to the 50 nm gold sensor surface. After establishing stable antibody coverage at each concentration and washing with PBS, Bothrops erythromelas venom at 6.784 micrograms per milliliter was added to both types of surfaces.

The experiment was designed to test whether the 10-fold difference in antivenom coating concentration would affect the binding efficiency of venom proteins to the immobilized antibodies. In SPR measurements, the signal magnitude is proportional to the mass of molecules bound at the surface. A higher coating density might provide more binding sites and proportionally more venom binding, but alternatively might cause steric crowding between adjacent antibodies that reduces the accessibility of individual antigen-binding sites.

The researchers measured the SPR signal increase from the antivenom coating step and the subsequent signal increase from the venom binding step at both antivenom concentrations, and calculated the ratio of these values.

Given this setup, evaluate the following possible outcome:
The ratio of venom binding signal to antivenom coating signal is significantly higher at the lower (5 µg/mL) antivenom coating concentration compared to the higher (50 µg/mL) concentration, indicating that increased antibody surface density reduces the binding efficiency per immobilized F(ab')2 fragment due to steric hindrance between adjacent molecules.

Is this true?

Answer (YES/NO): YES